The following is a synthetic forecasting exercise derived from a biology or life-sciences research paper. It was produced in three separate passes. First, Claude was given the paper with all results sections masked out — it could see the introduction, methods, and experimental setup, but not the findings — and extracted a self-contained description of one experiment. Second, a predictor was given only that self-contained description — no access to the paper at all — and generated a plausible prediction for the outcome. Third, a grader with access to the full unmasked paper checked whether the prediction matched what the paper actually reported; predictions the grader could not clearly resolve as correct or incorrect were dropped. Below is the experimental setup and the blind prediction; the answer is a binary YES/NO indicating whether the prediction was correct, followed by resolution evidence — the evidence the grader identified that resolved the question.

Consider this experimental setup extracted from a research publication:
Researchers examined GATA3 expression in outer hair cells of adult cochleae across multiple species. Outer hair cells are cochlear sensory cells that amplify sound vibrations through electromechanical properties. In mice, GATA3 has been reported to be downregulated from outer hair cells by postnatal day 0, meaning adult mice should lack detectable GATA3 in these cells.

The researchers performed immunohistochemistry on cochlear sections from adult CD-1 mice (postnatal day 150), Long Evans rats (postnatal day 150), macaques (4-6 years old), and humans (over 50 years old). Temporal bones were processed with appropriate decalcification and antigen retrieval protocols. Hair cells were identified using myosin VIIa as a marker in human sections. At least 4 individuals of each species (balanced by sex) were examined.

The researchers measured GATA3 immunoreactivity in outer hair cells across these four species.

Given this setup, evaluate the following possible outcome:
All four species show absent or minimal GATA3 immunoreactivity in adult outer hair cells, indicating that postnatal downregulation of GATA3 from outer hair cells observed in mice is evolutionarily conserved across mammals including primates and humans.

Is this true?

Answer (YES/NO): YES